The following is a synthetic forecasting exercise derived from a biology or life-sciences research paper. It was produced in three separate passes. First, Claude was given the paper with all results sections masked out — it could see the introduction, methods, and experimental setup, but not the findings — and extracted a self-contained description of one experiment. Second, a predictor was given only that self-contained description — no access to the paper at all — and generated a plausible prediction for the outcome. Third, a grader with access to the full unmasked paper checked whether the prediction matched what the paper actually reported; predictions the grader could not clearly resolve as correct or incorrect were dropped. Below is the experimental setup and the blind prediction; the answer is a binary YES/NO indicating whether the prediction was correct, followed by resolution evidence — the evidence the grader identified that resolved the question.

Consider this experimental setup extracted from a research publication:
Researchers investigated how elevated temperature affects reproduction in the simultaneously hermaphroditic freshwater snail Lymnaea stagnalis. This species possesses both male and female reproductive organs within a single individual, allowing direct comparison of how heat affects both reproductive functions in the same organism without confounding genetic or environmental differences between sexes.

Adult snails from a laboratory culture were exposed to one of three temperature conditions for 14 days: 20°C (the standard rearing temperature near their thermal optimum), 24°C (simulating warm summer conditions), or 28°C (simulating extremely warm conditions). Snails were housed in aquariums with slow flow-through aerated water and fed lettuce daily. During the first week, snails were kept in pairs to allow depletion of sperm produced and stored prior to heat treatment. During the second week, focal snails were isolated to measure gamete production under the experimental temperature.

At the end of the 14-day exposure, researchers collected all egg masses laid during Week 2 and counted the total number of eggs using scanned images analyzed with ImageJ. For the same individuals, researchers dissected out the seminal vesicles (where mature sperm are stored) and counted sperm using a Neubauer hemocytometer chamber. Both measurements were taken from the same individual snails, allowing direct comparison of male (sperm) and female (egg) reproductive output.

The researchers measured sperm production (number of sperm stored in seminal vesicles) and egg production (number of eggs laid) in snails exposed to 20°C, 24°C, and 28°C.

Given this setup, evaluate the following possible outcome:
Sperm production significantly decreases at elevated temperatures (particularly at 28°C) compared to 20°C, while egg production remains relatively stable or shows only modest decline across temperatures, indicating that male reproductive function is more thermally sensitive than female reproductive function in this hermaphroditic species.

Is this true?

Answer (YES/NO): NO